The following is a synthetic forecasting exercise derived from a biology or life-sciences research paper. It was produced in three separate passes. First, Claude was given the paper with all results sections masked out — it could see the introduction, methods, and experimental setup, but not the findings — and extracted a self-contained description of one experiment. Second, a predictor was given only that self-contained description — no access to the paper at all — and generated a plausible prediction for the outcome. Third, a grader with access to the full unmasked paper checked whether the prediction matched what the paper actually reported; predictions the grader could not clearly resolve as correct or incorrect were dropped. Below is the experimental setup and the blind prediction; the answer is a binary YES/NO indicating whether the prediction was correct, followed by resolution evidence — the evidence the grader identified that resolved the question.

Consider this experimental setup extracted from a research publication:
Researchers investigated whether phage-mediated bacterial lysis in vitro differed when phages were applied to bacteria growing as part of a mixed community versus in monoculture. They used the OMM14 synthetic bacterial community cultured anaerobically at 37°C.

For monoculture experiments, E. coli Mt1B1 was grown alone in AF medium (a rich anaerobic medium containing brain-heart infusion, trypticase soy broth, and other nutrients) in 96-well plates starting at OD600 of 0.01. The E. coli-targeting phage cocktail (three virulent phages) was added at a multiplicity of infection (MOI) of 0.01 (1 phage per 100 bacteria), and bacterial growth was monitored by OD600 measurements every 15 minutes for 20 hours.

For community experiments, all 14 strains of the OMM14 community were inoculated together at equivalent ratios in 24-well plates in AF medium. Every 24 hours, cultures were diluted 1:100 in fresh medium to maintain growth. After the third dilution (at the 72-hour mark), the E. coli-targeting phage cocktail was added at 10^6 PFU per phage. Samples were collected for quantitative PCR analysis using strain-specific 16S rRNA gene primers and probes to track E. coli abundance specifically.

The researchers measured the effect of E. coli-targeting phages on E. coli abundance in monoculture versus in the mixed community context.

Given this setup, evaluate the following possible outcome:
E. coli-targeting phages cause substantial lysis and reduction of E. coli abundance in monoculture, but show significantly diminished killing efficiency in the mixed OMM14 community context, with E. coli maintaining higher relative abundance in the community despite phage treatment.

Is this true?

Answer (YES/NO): NO